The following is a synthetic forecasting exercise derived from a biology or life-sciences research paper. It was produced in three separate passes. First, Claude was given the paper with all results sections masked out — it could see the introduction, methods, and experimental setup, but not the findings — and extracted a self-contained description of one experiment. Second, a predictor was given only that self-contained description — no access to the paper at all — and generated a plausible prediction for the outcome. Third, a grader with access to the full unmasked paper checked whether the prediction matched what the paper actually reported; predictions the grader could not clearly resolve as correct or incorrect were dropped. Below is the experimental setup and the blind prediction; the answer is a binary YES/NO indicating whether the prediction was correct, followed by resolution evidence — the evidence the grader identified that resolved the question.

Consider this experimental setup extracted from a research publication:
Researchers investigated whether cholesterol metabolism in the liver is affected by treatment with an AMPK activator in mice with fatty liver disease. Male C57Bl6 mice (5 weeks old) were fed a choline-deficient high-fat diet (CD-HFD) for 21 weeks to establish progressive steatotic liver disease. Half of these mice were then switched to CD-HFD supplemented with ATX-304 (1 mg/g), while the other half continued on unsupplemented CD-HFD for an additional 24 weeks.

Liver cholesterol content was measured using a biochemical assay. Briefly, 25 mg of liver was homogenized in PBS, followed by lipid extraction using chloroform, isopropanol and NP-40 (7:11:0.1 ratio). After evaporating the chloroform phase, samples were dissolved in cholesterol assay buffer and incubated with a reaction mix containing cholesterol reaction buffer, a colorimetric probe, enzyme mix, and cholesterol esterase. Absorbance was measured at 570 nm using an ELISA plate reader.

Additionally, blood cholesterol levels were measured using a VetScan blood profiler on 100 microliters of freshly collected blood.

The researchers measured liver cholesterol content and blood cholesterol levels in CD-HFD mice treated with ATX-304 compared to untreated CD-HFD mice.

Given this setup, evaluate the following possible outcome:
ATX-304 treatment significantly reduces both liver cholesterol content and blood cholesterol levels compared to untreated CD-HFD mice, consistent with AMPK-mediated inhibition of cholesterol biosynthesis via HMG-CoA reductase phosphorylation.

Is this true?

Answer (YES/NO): NO